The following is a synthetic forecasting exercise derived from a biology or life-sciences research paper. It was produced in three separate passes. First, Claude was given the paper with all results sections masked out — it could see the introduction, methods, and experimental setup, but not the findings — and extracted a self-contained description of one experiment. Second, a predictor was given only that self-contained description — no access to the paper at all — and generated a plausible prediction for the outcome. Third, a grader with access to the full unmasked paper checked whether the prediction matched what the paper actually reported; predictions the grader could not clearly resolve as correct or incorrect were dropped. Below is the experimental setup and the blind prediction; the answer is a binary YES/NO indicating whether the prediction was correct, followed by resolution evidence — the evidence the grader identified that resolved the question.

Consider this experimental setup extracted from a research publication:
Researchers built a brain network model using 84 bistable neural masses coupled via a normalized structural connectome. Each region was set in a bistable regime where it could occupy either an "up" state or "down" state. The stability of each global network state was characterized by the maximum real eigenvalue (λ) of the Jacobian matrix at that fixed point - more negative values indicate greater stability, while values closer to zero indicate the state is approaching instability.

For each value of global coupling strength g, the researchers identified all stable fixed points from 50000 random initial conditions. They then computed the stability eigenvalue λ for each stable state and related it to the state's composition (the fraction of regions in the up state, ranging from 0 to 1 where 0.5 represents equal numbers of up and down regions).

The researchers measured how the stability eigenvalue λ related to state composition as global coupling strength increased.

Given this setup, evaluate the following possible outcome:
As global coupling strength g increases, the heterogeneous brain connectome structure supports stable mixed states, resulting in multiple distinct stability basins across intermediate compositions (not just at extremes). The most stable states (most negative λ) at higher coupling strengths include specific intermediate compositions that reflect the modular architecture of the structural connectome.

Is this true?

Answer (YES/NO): NO